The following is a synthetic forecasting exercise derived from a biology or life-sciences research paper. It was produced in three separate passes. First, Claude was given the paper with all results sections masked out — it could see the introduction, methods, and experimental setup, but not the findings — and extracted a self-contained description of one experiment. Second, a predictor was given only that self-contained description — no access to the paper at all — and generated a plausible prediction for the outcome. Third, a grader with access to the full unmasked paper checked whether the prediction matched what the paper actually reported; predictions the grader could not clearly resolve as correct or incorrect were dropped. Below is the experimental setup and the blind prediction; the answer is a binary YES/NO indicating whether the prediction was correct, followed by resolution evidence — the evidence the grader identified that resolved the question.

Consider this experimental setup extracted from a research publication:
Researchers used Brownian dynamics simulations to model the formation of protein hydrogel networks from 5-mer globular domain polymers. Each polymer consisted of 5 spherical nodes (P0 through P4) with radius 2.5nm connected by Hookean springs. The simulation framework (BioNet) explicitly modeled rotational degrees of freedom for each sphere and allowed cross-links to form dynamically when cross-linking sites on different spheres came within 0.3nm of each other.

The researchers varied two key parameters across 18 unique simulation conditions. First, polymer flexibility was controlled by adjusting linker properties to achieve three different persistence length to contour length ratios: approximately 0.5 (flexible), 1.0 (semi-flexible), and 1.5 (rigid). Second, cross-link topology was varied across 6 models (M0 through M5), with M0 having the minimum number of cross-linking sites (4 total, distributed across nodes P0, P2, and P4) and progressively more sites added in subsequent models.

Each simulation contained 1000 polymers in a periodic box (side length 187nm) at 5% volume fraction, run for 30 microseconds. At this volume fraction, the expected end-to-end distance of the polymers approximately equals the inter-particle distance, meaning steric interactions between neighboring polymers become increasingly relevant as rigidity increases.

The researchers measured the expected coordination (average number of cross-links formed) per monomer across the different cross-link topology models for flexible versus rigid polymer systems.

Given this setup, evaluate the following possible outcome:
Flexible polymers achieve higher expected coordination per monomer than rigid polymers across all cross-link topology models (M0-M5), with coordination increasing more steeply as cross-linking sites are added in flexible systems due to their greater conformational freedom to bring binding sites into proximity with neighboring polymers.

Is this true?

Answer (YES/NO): YES